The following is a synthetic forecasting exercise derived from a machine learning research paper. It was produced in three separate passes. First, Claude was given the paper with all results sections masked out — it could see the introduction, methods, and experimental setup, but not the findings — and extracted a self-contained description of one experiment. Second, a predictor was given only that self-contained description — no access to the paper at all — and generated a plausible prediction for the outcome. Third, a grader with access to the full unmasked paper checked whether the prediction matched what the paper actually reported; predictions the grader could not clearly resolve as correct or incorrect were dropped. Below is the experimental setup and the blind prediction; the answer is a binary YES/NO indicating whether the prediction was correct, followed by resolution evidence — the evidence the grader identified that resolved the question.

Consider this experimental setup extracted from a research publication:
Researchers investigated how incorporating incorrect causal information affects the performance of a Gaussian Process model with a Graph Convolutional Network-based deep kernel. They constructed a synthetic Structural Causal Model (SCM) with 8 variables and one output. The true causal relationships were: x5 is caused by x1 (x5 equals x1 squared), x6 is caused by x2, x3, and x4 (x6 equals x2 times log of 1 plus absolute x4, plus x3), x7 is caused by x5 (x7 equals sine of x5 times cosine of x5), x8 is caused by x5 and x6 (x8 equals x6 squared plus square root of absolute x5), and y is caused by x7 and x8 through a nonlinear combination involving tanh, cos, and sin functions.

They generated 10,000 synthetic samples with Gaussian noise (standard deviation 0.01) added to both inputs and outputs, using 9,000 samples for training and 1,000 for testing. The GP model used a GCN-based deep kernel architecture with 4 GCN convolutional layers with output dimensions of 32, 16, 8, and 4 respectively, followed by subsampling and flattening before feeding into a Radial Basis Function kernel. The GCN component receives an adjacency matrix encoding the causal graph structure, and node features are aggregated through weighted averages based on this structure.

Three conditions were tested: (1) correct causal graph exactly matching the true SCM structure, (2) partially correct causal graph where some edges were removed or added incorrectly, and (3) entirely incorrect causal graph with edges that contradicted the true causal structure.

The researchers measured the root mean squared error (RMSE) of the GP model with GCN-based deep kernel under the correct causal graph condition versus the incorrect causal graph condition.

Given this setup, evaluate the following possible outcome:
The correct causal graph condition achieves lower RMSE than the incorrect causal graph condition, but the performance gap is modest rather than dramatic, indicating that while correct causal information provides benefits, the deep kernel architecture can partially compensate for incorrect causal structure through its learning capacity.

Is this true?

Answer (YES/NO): NO